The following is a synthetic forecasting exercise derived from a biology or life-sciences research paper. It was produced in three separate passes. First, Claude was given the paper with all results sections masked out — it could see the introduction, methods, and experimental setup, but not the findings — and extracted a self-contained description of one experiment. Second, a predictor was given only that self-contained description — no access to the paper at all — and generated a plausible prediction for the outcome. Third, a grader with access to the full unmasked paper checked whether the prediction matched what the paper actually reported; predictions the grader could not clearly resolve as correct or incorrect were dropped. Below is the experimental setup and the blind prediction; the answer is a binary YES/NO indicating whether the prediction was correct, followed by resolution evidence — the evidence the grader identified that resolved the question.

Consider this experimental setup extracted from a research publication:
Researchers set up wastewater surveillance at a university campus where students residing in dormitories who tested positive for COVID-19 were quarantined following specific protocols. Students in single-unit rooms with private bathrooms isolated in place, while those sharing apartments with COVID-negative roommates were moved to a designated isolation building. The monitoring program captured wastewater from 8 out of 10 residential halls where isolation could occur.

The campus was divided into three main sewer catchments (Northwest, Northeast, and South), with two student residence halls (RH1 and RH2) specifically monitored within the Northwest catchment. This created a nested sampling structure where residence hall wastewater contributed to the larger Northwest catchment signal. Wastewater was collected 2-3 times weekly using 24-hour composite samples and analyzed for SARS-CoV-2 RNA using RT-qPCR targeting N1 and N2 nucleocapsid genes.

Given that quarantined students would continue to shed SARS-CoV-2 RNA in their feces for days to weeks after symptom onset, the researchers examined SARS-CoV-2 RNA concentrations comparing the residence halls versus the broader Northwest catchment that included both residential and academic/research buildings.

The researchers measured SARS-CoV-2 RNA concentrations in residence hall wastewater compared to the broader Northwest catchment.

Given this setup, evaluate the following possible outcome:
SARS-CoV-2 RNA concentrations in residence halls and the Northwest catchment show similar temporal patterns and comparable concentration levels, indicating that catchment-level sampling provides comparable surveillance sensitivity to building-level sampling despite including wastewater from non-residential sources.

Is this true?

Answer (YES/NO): NO